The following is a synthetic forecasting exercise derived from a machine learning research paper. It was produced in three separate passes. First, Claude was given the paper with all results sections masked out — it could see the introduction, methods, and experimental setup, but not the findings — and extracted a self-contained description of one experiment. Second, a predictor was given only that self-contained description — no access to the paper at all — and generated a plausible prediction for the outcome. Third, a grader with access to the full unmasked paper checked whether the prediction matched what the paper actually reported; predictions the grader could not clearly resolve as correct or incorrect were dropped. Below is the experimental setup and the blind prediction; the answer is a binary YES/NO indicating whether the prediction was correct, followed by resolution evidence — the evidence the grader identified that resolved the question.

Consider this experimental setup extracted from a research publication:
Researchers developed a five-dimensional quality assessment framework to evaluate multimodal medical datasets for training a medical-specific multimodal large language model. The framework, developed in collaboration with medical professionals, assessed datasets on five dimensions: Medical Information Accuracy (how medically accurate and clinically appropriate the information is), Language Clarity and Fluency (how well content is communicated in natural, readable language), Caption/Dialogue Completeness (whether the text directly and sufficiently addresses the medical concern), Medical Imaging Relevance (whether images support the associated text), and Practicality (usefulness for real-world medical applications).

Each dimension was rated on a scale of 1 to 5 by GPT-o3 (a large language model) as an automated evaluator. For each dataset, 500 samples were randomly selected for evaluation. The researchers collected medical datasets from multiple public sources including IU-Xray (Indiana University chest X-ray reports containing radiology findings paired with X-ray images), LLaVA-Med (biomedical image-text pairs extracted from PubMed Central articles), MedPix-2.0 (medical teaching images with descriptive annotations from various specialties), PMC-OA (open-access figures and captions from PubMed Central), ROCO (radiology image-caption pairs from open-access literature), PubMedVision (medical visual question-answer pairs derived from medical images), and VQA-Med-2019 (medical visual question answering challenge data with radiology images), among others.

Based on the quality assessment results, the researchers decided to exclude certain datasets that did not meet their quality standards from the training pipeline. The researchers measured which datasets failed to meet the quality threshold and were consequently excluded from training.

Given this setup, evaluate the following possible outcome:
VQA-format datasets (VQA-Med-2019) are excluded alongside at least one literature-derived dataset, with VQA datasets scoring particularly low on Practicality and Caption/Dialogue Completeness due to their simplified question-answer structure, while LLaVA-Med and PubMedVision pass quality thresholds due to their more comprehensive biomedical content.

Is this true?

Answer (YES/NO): YES